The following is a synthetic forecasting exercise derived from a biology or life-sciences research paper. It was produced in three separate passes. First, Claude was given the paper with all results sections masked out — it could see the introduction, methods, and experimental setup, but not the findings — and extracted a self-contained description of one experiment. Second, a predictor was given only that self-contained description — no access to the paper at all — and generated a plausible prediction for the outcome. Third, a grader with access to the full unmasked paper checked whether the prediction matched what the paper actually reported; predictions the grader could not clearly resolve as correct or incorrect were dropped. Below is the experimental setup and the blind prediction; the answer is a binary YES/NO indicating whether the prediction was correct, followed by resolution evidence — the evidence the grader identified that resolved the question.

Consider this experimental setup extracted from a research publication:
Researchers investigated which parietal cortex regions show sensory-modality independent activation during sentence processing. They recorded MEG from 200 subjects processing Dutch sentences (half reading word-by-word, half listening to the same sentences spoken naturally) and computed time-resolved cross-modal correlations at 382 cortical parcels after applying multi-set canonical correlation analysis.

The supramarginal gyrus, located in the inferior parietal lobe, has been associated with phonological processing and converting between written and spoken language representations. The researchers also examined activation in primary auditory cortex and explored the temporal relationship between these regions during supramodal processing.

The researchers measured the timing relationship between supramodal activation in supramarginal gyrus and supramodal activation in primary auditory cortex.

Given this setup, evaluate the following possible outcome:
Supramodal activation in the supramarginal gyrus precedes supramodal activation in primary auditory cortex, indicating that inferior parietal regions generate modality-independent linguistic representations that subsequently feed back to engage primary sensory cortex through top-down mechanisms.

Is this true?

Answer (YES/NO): NO